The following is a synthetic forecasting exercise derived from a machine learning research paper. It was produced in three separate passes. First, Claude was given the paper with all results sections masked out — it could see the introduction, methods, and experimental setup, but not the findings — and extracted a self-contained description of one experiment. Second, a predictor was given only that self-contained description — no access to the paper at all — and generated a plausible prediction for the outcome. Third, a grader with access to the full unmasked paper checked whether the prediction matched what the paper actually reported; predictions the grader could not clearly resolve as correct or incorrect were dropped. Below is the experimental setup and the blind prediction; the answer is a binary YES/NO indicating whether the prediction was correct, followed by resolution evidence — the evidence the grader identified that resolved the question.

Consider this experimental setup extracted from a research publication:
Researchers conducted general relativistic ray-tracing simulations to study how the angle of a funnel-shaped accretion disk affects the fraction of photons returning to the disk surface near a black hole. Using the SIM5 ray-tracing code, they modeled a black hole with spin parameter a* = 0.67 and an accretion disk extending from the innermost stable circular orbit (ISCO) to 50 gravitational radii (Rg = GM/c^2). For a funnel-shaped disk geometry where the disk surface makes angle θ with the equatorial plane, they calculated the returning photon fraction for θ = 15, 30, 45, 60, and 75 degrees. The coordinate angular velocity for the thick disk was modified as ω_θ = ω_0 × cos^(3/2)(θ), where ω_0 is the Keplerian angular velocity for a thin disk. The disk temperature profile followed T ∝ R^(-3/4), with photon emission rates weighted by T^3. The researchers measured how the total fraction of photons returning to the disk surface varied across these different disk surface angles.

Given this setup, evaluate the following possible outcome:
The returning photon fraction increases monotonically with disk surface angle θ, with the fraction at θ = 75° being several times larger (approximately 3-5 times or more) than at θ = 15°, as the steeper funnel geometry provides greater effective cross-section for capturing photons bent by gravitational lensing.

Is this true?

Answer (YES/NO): YES